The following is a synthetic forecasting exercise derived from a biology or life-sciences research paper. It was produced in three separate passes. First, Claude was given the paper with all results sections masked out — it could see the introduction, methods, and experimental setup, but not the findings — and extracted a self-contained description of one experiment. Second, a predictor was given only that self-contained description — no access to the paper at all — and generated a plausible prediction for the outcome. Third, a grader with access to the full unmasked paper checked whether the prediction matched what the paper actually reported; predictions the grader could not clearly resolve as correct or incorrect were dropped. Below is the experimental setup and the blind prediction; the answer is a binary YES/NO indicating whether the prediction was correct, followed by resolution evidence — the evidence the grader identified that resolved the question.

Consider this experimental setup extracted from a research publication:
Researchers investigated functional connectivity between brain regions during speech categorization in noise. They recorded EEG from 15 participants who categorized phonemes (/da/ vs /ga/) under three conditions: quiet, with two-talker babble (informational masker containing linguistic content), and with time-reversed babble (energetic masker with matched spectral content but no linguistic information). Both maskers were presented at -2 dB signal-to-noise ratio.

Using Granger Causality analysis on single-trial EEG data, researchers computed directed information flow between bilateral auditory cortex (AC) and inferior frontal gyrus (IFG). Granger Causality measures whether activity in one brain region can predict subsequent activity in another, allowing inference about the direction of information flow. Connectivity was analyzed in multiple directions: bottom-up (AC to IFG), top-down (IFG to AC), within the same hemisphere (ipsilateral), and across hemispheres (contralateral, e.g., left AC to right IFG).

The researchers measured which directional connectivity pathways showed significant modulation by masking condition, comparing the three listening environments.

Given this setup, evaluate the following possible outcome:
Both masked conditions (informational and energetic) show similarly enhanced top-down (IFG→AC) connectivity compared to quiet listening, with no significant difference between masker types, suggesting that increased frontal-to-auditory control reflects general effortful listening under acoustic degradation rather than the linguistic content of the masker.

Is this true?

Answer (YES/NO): NO